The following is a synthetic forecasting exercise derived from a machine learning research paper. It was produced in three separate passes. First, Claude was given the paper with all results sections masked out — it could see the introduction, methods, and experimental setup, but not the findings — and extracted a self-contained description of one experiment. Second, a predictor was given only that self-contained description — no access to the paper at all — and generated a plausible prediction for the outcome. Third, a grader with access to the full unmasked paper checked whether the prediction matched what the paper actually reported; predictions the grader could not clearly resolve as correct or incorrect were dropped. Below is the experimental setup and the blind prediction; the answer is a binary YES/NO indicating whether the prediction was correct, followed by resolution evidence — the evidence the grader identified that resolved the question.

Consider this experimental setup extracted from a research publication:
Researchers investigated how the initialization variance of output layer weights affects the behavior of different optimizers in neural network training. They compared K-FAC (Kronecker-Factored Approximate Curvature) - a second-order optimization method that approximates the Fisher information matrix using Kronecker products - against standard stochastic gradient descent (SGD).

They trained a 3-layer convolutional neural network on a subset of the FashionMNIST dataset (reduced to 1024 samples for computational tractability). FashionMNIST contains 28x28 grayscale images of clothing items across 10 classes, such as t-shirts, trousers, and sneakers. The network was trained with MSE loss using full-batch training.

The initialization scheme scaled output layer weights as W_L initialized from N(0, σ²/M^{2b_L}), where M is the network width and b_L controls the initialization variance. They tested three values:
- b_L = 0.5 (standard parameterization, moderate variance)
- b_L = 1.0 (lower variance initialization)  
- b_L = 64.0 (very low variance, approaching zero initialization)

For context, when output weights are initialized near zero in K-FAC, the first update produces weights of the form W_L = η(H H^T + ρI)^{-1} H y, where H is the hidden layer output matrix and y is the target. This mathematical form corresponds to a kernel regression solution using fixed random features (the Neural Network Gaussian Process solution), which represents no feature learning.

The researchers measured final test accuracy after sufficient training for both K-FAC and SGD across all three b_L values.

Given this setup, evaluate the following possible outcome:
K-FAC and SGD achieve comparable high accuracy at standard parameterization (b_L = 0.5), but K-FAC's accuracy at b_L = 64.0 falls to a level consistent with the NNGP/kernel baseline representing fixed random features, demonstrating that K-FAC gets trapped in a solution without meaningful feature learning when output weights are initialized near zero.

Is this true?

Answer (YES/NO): NO